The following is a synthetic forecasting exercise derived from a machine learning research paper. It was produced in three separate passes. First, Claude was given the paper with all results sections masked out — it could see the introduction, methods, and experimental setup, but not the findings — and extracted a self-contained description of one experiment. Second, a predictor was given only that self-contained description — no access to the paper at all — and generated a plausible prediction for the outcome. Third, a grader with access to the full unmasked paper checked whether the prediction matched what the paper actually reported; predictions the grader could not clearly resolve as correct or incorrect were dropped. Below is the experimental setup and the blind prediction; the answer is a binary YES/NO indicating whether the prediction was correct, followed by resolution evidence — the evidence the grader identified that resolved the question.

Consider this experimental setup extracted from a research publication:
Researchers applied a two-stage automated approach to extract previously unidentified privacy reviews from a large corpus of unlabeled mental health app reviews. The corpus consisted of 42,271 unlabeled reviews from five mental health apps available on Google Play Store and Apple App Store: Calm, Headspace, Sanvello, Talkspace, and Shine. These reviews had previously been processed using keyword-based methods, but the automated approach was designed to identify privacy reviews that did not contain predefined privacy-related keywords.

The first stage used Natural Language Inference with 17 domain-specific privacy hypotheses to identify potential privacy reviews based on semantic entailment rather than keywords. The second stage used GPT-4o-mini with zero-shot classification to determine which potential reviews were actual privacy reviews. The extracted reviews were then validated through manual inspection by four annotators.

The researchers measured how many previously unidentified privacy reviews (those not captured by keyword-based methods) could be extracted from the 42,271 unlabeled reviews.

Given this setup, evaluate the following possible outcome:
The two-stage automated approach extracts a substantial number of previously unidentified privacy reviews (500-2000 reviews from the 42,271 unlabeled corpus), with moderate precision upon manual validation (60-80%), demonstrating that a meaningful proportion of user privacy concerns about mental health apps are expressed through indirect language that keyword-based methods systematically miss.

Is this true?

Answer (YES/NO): YES